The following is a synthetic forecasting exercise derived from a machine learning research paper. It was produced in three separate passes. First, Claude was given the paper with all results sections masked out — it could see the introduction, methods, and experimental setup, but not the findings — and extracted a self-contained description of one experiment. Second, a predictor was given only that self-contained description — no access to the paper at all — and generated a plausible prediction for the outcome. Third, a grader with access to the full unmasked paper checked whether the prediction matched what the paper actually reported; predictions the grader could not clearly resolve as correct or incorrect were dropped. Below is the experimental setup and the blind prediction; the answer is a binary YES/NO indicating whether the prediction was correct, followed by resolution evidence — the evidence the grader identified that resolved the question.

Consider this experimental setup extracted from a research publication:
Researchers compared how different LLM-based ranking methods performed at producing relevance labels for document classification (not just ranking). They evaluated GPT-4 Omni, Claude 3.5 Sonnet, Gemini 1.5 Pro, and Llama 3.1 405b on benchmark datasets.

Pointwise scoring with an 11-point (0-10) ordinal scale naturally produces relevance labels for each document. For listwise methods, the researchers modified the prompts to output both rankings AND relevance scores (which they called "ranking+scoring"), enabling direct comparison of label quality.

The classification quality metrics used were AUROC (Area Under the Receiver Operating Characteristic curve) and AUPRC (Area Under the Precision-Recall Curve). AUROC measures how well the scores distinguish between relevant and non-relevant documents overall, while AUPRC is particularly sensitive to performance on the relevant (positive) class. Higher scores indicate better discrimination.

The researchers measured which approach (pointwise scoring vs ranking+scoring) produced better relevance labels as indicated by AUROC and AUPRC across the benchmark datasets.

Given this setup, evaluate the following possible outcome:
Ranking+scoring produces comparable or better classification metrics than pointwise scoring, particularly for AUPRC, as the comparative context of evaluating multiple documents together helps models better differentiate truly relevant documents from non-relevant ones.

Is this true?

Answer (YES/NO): NO